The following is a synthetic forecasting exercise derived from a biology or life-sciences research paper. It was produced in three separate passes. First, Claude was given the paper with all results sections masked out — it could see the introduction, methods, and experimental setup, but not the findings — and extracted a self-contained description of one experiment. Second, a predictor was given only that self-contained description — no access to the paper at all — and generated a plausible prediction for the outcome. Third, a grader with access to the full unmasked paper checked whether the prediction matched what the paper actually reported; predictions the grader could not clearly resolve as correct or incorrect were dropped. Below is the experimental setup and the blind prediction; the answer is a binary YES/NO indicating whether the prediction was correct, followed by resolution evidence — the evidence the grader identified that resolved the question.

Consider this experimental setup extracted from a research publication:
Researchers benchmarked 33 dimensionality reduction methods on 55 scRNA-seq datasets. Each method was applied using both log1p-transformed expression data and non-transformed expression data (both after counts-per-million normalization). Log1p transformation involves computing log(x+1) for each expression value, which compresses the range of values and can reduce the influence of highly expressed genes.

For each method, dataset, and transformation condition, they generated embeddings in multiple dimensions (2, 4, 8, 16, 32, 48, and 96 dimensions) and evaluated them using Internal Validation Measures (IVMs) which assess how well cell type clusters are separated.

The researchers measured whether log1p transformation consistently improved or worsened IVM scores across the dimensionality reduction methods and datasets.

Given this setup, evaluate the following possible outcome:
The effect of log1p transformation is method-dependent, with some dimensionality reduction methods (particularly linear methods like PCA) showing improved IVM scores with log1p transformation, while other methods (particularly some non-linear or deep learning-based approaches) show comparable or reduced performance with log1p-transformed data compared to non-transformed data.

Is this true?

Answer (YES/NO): NO